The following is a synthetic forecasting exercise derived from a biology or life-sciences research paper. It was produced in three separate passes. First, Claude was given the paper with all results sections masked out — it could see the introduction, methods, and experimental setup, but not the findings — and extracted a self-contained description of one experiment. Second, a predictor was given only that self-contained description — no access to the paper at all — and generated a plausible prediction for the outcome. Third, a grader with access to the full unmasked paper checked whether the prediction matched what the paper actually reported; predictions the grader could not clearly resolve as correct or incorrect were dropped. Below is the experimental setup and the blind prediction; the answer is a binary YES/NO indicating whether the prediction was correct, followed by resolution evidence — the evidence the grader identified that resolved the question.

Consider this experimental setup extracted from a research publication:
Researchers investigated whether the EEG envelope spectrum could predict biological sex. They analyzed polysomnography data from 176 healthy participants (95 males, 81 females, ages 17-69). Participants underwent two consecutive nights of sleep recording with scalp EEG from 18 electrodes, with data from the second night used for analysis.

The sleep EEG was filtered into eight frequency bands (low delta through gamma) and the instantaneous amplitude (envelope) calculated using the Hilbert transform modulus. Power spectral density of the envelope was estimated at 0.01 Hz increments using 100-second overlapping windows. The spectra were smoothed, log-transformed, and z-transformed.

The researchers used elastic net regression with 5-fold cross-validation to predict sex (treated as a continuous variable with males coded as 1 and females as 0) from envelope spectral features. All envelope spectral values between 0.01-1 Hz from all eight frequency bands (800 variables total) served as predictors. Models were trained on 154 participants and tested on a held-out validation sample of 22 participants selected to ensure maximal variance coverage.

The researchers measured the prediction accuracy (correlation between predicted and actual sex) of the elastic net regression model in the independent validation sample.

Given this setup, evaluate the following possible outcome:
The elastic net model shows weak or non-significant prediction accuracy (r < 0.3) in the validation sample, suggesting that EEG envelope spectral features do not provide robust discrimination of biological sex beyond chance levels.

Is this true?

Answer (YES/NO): NO